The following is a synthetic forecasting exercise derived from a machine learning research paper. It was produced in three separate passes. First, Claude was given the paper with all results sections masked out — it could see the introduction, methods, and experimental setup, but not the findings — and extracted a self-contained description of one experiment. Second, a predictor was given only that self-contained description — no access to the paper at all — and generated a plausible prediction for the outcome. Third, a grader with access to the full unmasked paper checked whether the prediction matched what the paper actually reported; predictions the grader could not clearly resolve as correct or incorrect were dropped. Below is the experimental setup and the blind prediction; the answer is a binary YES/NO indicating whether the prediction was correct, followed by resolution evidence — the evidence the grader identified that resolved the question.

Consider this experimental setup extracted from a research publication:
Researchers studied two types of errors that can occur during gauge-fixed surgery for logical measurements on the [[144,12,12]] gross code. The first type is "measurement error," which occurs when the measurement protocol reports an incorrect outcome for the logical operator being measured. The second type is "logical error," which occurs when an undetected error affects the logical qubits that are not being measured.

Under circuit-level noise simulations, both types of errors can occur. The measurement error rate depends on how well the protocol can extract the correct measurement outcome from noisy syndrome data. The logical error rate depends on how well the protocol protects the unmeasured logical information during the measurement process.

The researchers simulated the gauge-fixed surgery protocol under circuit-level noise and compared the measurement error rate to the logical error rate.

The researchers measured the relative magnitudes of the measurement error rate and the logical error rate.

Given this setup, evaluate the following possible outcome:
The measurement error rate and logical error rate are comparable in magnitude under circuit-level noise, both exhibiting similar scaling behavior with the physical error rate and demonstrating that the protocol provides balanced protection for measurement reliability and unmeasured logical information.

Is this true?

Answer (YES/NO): NO